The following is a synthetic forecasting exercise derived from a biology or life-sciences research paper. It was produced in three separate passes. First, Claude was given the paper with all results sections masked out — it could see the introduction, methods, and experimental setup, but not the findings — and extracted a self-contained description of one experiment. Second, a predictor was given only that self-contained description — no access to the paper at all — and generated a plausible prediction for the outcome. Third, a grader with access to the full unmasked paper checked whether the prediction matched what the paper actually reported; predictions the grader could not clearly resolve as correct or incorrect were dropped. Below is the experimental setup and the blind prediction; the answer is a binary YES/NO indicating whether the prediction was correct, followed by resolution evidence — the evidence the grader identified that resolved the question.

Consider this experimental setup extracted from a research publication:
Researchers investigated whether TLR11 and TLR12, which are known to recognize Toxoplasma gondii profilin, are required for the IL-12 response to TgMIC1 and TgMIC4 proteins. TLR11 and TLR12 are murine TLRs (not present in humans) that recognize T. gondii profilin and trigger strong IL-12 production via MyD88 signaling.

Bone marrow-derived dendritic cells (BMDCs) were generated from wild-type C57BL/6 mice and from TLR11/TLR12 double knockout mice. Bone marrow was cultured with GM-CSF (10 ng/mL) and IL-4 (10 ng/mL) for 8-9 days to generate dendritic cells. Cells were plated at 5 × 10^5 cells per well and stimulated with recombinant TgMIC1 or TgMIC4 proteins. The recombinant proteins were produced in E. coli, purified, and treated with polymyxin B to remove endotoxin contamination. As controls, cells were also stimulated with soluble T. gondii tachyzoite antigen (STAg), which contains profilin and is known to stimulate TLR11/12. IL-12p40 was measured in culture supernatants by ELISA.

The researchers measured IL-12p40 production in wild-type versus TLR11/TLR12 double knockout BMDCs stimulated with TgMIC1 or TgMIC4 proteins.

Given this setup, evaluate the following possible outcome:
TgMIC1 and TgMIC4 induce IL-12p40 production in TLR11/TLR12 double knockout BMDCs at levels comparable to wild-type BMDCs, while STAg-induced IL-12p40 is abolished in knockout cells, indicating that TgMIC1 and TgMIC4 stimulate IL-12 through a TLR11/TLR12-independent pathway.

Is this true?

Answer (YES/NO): NO